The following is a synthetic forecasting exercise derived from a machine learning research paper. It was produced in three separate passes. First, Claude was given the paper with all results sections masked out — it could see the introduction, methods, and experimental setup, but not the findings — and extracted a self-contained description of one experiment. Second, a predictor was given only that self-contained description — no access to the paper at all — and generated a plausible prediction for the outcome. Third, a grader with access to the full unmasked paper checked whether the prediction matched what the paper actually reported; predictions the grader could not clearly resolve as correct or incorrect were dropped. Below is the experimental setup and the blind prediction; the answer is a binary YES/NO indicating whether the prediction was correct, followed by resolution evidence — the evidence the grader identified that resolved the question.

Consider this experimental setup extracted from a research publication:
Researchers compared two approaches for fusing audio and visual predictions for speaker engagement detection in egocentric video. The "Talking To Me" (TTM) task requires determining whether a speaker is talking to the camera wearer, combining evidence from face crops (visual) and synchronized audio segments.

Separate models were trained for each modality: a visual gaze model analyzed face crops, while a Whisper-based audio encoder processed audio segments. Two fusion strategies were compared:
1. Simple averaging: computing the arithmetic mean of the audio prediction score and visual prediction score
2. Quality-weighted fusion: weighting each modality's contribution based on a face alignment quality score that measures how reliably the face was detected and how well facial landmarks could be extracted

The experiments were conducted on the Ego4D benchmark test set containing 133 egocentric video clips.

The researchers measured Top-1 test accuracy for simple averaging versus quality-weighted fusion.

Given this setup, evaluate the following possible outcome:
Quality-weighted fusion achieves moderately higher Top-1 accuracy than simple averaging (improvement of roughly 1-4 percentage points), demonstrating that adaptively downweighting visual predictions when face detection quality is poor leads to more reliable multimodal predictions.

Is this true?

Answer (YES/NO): NO